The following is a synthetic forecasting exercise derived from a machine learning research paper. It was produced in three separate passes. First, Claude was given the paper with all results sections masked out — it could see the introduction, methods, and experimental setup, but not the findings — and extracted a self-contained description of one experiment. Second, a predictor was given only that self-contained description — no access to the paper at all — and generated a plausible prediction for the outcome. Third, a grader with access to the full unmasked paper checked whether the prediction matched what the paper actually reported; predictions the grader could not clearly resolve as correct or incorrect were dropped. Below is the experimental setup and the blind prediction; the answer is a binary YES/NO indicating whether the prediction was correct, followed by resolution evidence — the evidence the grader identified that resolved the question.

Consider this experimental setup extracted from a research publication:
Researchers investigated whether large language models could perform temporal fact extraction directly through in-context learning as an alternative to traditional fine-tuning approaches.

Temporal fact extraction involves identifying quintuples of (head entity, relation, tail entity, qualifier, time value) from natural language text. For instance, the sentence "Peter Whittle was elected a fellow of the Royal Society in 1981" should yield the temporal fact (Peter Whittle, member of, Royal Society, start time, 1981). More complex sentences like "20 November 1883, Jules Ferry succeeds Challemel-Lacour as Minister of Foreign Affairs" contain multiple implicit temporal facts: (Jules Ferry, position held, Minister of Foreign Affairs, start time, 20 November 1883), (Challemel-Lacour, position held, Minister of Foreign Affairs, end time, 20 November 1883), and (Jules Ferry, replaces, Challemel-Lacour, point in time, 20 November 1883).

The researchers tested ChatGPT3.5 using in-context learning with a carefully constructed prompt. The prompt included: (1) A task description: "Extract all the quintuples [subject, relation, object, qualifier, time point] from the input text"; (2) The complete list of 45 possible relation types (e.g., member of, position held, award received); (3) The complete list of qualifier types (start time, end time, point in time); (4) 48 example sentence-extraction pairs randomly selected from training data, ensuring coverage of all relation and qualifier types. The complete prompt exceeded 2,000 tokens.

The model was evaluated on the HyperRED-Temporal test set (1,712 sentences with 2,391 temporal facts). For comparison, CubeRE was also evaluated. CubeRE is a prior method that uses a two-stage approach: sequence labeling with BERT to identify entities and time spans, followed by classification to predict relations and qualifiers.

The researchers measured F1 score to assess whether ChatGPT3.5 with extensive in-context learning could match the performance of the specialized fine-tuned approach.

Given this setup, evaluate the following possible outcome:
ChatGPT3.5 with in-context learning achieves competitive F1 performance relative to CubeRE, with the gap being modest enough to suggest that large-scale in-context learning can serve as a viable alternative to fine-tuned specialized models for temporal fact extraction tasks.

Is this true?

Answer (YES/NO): NO